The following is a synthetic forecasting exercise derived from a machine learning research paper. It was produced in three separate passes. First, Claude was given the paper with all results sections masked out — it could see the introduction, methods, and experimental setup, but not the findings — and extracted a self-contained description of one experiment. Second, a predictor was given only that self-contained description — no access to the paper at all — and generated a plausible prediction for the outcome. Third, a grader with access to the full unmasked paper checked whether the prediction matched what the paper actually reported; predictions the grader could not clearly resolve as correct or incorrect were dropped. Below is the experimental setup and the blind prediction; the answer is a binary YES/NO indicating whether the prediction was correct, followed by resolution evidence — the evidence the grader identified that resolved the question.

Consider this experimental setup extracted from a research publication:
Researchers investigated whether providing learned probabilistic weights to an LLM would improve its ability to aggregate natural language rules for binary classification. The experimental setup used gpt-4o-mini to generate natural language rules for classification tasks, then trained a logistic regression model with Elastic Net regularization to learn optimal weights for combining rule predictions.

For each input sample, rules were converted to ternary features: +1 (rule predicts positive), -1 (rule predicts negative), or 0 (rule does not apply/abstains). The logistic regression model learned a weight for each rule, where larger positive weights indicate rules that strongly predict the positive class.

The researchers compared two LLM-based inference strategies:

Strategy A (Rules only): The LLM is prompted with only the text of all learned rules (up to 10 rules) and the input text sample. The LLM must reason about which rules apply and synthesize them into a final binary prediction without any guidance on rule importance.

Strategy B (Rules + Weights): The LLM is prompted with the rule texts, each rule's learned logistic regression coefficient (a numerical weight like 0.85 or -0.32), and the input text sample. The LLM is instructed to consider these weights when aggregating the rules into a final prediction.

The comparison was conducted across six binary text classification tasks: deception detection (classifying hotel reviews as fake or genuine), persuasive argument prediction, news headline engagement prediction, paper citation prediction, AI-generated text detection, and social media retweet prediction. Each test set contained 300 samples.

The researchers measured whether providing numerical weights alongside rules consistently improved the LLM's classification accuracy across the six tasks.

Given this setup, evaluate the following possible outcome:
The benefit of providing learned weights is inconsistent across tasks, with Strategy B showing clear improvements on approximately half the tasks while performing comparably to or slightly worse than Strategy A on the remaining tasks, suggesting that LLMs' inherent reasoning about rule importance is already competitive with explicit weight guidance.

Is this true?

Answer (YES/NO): NO